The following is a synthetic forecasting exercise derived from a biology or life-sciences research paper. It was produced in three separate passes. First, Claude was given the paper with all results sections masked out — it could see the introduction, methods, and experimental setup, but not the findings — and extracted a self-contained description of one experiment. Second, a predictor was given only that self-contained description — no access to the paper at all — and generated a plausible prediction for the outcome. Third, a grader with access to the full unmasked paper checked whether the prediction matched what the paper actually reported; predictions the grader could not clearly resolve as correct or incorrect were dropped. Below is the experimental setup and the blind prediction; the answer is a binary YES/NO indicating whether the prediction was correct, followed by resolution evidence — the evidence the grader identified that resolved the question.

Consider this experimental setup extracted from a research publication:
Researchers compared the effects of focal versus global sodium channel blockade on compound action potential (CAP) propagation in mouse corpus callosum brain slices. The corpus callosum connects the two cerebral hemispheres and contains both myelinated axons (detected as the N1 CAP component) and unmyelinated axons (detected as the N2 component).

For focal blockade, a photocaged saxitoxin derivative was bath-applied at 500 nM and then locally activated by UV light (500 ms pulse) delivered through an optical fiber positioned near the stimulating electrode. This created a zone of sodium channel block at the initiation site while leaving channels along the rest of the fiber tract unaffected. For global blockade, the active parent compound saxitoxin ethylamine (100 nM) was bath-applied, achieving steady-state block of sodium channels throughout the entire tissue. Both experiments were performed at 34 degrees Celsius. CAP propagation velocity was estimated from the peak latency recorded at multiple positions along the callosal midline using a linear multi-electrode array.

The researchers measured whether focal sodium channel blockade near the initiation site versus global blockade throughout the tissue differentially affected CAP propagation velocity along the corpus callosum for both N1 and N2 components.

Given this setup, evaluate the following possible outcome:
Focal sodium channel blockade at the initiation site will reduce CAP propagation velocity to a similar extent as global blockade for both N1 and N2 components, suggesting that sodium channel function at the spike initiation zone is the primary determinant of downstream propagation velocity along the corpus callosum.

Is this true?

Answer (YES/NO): NO